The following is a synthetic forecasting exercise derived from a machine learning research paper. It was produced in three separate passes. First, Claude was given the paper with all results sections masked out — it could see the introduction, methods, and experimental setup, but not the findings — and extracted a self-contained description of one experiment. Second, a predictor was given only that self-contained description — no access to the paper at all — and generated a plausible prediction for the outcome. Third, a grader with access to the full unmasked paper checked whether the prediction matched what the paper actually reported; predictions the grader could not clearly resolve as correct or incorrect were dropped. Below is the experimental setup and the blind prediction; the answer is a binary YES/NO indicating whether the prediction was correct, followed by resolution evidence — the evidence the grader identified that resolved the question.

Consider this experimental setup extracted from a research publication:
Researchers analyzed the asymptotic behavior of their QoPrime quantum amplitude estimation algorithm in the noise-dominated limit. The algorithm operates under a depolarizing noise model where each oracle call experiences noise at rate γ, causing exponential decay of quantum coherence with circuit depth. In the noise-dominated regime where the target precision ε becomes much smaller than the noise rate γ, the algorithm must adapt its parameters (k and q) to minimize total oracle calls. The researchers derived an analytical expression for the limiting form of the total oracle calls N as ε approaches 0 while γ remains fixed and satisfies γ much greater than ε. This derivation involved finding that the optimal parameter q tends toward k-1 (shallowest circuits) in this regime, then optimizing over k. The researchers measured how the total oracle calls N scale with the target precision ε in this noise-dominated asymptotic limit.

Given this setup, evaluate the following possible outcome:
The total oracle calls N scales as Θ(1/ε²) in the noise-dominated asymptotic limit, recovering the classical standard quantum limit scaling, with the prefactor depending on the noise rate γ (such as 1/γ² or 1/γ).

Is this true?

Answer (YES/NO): NO